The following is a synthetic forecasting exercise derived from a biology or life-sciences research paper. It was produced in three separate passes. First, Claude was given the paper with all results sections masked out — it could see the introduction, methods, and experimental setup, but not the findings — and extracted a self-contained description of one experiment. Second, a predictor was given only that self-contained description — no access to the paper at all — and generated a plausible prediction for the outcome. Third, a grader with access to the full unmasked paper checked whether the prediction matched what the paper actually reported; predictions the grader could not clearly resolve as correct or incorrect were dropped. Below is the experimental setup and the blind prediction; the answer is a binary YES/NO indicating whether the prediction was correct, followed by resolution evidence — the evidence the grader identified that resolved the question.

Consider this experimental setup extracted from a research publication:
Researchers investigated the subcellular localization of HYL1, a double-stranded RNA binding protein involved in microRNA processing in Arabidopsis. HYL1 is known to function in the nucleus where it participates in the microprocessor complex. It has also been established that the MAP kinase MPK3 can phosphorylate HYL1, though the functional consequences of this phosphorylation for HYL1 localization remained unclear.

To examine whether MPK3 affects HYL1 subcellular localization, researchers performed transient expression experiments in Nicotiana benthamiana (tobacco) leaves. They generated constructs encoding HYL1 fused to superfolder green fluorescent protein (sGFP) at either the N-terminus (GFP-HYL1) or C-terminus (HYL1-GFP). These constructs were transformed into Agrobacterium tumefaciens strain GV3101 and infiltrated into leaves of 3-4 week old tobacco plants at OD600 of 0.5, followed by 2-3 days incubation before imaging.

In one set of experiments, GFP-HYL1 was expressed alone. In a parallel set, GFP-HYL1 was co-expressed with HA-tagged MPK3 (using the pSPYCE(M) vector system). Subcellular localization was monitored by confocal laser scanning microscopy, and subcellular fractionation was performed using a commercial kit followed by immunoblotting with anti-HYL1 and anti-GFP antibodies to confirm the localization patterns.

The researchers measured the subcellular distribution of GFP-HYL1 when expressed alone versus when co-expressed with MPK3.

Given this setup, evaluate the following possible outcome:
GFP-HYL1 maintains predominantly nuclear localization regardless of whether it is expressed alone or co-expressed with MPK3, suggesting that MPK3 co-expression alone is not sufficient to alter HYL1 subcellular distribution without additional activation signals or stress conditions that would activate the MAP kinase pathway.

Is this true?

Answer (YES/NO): NO